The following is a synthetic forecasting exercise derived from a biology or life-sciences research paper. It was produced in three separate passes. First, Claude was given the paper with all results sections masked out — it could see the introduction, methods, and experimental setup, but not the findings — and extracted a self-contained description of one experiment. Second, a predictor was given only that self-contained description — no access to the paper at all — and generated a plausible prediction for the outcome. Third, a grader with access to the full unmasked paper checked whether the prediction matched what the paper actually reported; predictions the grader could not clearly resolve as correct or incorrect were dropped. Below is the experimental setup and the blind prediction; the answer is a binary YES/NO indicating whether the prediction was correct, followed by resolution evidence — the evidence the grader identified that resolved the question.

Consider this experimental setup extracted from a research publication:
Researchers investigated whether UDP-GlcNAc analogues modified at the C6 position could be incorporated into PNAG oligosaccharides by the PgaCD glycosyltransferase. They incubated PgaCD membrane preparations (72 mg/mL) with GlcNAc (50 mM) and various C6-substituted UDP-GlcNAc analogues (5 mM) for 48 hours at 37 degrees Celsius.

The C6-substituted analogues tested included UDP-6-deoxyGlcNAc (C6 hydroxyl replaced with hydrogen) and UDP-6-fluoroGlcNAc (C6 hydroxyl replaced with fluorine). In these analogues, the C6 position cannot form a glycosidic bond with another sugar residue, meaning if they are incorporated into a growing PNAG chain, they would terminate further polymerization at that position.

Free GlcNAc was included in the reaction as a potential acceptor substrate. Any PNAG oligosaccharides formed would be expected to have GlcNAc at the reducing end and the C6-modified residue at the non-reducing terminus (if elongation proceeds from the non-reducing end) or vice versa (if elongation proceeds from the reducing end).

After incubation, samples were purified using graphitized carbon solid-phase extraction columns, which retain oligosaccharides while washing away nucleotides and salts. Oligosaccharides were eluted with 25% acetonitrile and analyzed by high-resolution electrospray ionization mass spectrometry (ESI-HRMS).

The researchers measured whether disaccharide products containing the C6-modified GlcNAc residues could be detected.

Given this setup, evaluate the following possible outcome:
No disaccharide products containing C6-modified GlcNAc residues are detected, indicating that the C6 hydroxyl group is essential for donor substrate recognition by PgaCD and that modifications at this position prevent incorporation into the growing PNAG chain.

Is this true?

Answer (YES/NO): NO